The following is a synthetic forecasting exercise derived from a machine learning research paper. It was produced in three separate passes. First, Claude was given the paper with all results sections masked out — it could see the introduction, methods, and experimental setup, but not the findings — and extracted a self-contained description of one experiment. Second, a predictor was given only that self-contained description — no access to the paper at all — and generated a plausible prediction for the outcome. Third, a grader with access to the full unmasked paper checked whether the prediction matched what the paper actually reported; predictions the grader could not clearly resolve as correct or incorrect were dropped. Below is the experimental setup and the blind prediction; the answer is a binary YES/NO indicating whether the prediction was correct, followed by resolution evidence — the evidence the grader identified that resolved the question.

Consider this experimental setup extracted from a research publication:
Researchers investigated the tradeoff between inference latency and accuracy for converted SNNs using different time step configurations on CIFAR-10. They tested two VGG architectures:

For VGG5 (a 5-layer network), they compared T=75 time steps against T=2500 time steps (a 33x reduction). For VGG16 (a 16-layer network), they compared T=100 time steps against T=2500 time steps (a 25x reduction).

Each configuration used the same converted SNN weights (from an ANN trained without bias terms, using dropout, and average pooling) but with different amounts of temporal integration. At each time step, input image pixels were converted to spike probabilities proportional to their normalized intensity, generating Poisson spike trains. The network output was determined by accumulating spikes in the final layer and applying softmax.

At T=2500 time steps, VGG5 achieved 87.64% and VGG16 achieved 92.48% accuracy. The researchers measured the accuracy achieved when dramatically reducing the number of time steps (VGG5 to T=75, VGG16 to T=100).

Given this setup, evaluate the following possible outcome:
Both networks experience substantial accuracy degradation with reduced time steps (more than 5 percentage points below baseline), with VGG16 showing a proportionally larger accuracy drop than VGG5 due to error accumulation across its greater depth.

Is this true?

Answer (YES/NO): NO